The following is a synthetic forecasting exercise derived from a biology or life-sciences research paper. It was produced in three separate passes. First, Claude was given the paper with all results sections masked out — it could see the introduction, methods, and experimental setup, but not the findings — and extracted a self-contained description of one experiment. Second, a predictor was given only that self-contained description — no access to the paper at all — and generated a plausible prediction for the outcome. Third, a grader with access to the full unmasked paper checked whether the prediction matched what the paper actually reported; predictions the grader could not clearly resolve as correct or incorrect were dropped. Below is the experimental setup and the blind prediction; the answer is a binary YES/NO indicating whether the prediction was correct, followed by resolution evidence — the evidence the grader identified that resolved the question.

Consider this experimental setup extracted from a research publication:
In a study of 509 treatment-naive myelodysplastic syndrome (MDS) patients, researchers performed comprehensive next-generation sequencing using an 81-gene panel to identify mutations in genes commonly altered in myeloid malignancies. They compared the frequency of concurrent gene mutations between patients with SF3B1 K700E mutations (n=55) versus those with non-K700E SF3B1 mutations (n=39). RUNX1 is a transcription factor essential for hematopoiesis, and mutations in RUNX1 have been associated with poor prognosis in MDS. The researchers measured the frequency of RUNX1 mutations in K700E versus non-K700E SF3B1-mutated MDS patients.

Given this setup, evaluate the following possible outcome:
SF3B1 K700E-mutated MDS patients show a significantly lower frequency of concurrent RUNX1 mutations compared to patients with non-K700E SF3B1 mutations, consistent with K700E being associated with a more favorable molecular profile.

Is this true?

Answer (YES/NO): YES